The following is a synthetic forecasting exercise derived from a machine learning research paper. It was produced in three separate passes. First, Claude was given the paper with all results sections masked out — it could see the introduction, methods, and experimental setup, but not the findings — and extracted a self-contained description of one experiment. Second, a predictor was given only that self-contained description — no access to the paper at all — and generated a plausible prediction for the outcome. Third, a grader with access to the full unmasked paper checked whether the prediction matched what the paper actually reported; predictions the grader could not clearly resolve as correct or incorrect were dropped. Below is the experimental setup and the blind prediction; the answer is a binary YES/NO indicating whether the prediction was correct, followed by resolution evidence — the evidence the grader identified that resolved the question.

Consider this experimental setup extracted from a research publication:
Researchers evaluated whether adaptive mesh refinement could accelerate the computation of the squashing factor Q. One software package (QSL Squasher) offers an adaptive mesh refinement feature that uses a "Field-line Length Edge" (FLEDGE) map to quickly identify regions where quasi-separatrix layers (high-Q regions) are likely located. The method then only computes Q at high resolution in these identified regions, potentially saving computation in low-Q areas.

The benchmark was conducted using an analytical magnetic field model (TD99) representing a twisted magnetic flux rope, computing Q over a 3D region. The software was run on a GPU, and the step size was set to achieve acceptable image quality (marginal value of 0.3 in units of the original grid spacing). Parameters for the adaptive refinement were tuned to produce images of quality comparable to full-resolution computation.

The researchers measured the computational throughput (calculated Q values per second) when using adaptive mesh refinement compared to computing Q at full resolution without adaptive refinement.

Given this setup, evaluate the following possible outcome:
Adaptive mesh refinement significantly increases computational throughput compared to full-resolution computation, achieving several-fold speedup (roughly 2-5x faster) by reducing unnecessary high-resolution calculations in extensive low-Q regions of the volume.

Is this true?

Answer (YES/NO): NO